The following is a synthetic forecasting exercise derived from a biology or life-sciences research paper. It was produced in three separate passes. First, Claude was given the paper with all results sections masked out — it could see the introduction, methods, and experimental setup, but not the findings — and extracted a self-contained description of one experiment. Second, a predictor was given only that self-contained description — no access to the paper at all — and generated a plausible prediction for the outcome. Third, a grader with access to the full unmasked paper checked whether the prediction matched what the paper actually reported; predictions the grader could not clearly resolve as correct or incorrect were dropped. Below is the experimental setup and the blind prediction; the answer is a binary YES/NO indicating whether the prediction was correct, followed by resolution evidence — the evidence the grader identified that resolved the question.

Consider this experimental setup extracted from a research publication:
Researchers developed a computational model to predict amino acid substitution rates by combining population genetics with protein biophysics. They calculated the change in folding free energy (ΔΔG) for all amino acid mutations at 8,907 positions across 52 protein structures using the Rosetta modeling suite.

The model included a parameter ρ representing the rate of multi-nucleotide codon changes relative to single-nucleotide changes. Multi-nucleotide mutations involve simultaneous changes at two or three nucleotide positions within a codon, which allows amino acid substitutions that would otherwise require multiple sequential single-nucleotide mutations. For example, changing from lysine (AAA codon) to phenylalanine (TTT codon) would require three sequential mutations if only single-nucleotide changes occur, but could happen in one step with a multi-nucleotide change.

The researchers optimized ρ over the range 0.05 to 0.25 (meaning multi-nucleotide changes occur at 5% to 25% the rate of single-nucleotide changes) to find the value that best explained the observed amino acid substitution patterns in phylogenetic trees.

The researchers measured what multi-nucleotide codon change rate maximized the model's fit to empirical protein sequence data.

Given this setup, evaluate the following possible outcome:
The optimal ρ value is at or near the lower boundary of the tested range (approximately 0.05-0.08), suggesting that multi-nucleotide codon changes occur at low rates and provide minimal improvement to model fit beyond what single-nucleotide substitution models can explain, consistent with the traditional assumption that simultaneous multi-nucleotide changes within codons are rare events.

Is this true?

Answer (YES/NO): NO